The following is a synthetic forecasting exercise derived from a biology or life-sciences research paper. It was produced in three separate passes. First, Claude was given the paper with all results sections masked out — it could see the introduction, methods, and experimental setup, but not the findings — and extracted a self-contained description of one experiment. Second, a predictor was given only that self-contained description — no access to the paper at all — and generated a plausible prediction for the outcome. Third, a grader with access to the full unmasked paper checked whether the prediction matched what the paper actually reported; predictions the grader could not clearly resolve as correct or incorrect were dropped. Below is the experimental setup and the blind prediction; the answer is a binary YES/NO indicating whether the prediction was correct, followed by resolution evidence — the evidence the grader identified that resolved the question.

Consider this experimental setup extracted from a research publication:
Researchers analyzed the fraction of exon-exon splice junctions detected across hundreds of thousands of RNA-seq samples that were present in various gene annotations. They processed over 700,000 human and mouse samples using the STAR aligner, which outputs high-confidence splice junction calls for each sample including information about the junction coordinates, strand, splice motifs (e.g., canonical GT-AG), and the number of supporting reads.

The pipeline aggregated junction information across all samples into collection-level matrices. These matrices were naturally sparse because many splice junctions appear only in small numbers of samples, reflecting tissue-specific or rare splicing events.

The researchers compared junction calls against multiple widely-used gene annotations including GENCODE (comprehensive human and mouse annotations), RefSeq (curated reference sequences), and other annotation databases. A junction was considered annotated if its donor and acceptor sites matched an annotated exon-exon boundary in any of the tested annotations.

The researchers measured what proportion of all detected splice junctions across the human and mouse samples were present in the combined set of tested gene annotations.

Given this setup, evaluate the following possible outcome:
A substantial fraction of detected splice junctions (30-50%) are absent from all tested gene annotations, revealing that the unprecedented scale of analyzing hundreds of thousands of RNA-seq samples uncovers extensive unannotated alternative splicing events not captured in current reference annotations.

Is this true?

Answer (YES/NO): NO